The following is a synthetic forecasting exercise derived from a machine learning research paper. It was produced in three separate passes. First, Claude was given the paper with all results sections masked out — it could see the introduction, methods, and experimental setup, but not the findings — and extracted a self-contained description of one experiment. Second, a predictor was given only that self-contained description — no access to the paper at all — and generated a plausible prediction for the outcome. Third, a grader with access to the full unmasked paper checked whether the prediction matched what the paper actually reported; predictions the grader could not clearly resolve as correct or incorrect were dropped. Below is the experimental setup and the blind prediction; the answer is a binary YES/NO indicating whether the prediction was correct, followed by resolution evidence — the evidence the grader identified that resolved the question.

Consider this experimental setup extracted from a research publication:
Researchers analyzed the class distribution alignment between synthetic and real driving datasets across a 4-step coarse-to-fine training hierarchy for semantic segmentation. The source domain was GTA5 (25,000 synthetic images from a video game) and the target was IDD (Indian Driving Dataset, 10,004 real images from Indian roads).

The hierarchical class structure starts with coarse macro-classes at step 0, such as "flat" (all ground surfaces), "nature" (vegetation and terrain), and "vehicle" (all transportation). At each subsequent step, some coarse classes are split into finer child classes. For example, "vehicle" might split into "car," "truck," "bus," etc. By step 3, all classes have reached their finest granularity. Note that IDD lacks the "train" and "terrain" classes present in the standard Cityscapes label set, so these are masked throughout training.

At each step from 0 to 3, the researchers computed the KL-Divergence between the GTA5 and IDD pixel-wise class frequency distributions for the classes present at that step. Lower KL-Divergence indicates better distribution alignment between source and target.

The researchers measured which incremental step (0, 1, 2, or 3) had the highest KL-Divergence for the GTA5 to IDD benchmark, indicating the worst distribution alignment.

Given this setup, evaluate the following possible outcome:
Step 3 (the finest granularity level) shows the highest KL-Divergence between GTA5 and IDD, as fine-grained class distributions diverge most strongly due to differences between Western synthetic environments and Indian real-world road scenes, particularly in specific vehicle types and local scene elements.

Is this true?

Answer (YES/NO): NO